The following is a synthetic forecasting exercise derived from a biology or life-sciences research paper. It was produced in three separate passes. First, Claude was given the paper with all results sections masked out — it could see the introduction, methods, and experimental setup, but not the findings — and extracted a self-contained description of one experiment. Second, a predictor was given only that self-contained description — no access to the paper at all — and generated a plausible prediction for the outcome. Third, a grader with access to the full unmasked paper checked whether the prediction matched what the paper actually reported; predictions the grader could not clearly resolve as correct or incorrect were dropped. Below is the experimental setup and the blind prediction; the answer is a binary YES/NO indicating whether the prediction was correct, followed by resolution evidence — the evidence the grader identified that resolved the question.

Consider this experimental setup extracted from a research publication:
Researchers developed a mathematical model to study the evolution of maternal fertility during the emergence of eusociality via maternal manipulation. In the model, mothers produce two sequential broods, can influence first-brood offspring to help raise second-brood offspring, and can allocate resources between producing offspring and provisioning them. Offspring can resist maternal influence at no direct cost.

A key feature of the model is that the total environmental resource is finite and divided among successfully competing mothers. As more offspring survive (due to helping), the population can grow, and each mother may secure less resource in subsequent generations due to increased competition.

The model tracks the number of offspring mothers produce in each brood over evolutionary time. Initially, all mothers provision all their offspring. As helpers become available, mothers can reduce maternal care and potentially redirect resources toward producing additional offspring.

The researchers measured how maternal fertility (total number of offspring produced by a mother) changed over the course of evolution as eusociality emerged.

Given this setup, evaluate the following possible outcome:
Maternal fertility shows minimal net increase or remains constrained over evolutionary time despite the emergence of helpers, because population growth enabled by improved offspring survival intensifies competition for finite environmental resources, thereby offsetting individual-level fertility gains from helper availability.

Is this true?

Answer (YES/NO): YES